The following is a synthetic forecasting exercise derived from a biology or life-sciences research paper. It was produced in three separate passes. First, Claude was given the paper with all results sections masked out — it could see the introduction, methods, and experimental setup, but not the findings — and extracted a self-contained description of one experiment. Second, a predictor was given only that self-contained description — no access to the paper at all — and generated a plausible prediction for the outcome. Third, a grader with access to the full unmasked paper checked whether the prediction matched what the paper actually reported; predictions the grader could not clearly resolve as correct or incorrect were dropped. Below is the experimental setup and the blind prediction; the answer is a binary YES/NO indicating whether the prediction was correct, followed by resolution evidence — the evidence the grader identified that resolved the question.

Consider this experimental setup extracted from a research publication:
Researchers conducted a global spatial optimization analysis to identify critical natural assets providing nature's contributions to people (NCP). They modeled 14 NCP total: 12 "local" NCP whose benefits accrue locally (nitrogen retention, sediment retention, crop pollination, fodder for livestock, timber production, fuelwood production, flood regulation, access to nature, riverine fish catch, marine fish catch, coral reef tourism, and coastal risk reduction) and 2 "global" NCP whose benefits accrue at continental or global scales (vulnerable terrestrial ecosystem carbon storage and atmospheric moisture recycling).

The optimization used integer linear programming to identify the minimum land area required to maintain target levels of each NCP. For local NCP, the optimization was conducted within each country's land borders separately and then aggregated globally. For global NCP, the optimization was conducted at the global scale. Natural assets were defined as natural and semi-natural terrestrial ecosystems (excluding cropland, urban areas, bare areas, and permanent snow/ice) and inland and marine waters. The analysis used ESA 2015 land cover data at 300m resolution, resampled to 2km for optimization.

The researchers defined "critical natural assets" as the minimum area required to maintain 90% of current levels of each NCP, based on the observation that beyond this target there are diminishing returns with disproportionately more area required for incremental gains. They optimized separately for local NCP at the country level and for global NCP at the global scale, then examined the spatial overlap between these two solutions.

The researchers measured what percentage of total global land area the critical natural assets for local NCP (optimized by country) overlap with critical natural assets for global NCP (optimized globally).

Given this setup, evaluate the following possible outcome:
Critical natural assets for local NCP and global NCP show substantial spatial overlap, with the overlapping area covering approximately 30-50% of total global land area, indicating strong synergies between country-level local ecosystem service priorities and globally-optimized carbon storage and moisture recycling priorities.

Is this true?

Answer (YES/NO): NO